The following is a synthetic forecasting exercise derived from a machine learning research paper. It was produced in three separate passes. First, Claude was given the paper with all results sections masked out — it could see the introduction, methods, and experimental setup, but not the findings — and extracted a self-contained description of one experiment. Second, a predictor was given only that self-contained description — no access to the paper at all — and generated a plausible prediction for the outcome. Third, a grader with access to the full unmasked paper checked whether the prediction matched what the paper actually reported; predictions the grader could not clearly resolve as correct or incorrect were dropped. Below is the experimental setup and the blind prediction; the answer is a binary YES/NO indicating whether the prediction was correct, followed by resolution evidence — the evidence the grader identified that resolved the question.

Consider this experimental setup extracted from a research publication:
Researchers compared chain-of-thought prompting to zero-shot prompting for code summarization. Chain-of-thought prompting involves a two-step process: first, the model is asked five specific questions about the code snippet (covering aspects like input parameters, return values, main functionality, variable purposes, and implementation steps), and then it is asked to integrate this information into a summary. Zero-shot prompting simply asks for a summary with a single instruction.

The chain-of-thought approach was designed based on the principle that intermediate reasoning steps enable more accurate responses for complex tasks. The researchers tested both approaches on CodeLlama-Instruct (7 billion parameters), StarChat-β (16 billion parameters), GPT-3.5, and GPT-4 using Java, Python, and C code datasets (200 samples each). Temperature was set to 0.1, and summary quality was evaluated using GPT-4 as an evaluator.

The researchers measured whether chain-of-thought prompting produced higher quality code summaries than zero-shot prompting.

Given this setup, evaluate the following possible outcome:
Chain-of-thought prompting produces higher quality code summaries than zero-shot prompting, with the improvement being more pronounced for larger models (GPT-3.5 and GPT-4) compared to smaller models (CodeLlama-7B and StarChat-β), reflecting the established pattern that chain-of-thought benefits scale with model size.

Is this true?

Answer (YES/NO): NO